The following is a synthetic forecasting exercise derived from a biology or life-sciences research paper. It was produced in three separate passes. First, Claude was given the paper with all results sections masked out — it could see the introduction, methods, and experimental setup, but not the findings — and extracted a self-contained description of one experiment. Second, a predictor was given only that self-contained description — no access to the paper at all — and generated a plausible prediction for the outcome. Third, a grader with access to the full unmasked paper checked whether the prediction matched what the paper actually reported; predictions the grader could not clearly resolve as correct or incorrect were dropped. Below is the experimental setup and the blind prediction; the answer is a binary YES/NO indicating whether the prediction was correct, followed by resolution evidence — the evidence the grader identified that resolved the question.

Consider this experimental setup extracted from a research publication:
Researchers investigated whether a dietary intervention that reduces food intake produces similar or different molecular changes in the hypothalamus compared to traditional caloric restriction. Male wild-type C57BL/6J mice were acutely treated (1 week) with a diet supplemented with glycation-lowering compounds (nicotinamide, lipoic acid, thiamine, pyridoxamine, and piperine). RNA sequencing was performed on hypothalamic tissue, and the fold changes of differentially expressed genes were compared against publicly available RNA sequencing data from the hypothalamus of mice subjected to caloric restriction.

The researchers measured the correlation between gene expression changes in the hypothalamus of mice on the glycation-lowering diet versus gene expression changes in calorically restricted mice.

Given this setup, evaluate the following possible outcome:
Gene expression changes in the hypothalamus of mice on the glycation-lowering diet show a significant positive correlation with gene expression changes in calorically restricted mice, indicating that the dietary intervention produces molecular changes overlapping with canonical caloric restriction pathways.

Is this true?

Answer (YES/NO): NO